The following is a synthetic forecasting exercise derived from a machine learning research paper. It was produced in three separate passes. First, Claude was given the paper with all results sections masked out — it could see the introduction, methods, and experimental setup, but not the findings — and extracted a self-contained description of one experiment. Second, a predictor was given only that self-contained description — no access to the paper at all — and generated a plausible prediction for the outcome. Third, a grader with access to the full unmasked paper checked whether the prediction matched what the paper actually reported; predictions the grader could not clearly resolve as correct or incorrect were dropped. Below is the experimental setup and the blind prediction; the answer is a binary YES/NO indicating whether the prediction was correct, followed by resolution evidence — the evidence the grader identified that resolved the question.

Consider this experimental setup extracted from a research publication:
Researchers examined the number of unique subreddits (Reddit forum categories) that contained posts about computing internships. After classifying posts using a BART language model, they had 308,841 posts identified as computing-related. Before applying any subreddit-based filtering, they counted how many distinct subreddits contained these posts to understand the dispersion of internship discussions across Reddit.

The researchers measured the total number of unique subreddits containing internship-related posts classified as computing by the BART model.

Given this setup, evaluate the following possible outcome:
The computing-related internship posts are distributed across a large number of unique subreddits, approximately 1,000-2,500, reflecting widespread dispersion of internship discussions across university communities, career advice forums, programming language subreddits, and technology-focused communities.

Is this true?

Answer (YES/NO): NO